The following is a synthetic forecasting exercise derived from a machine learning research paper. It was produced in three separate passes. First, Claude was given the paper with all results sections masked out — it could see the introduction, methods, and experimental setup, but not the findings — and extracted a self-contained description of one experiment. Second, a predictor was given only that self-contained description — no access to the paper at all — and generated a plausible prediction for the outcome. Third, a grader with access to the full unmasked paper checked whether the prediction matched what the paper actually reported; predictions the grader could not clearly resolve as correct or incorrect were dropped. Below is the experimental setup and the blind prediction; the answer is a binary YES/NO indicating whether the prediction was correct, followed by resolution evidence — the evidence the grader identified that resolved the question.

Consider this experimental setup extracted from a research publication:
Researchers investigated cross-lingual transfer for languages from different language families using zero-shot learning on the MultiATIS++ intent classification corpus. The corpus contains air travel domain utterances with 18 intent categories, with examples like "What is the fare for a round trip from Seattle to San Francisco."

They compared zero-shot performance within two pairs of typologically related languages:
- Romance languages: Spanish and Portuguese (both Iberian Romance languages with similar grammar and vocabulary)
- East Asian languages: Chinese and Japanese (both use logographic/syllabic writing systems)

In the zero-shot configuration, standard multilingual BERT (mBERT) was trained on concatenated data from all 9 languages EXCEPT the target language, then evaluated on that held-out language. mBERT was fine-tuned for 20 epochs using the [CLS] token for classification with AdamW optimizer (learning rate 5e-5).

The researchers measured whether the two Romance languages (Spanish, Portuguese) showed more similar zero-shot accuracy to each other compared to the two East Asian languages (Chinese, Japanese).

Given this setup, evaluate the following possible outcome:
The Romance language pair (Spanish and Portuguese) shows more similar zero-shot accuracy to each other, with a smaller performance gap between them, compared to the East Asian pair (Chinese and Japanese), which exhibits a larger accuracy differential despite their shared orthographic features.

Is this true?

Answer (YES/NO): YES